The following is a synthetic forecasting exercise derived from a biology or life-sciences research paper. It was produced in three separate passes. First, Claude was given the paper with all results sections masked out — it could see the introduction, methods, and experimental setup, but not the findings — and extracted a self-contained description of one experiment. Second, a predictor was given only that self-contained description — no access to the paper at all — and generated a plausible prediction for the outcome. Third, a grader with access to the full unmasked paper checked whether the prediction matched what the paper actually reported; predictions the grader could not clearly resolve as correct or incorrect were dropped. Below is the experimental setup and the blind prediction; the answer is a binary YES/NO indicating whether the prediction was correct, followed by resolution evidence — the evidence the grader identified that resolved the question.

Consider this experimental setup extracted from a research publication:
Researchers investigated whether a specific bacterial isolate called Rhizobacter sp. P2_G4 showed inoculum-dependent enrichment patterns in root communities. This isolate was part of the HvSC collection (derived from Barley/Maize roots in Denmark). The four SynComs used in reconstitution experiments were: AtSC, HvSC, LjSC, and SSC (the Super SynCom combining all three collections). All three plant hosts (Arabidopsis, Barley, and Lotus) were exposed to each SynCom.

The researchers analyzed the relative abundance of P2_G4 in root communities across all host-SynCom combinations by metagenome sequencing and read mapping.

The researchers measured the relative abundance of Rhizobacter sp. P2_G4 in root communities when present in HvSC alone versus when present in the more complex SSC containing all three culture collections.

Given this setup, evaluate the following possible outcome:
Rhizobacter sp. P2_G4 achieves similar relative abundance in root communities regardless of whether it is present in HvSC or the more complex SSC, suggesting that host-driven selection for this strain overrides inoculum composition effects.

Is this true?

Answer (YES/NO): NO